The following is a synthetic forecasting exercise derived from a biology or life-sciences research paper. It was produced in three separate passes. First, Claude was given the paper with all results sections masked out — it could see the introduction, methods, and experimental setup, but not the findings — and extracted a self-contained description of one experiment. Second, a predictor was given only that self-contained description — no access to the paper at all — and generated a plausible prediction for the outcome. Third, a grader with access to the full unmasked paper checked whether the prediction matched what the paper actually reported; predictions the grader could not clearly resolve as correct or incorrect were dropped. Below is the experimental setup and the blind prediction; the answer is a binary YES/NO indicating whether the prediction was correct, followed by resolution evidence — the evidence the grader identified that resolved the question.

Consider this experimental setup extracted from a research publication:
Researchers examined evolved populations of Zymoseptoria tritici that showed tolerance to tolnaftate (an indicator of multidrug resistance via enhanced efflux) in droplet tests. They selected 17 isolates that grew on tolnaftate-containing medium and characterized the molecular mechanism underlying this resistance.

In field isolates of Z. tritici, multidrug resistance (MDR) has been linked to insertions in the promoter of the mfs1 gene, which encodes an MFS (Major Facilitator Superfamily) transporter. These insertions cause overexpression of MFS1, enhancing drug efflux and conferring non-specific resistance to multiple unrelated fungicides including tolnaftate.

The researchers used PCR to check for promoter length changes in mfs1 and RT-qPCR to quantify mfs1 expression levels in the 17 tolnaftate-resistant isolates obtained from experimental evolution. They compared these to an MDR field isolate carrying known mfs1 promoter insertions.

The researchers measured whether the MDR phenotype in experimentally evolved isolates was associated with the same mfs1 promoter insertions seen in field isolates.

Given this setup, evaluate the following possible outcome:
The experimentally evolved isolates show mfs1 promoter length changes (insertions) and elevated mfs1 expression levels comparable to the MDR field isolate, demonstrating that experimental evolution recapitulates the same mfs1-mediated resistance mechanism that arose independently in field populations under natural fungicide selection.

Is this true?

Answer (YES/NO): NO